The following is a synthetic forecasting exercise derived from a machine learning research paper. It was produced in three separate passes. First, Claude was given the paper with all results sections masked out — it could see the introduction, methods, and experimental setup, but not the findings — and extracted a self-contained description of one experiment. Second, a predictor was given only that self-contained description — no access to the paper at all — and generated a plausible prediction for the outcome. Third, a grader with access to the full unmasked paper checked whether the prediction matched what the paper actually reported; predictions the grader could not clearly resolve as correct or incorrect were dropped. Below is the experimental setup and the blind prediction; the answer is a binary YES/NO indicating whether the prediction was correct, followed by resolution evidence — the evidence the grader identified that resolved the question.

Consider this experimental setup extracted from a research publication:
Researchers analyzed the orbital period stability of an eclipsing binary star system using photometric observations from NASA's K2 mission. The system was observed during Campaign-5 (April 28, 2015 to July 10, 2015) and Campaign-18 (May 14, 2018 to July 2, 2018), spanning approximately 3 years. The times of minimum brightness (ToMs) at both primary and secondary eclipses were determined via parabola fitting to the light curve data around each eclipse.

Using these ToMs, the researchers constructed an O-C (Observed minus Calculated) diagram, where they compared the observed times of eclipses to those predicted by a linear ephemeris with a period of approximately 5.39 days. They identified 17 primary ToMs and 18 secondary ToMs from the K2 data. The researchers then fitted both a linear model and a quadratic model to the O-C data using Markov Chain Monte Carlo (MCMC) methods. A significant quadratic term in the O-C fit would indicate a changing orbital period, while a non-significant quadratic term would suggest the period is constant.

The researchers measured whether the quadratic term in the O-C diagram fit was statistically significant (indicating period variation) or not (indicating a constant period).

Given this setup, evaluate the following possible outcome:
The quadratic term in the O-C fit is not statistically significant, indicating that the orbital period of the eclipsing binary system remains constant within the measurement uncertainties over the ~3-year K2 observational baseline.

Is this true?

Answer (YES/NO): YES